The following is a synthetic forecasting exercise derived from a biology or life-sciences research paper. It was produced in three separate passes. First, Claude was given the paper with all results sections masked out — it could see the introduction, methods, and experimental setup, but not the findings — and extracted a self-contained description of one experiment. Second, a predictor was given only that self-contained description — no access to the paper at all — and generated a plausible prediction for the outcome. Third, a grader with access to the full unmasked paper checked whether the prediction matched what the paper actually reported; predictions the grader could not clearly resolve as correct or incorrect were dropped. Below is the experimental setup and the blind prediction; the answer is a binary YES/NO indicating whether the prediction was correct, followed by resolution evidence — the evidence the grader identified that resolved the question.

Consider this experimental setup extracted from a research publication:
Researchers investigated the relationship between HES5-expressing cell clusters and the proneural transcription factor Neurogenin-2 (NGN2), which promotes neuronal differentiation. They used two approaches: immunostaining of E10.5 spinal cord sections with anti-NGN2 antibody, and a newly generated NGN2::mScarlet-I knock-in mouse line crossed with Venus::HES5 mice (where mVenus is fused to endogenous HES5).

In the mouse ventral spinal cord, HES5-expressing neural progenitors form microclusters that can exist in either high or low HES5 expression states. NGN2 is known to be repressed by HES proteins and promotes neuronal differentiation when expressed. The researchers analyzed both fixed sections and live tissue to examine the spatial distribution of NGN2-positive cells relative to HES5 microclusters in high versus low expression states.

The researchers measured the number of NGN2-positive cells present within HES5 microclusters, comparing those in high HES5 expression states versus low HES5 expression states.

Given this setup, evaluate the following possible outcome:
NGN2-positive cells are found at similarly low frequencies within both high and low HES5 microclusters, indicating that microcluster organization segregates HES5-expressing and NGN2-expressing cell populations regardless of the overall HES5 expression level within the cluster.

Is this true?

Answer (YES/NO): NO